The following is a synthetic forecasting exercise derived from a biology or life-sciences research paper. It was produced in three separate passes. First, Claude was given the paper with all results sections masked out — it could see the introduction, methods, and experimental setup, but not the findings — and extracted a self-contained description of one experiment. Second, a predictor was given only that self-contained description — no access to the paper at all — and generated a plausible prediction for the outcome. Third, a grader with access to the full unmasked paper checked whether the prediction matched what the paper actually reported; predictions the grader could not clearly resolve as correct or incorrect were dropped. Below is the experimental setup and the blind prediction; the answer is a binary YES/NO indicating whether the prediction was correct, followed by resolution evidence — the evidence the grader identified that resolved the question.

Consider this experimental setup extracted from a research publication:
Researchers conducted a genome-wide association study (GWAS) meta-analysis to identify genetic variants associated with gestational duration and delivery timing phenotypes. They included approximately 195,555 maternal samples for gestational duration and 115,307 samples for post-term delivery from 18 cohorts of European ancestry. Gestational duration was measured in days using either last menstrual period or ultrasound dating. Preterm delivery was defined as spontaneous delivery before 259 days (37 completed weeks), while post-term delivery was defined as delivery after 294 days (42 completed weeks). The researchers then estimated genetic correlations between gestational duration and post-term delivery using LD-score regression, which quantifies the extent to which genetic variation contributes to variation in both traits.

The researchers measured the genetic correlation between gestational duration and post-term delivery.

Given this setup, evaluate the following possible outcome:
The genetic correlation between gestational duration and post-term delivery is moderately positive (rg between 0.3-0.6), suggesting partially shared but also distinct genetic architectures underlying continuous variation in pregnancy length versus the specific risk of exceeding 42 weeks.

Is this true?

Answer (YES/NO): NO